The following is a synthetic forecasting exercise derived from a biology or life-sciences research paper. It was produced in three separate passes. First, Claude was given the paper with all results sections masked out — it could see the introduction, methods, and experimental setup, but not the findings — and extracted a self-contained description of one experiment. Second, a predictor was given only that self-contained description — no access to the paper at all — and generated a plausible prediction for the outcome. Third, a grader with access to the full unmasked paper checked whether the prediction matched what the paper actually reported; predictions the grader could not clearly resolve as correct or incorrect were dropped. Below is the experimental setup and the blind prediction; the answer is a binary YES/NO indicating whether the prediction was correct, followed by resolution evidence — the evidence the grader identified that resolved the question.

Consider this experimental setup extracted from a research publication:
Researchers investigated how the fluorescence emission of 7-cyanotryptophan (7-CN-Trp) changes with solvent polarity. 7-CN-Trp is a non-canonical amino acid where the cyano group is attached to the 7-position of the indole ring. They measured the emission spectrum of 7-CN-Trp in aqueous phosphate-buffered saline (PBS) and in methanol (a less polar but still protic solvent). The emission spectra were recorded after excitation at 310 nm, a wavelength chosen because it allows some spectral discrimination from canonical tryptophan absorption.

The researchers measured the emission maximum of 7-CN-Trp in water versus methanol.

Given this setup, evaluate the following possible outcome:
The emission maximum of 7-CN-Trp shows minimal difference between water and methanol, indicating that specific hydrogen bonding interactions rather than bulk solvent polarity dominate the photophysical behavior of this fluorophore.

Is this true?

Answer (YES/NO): NO